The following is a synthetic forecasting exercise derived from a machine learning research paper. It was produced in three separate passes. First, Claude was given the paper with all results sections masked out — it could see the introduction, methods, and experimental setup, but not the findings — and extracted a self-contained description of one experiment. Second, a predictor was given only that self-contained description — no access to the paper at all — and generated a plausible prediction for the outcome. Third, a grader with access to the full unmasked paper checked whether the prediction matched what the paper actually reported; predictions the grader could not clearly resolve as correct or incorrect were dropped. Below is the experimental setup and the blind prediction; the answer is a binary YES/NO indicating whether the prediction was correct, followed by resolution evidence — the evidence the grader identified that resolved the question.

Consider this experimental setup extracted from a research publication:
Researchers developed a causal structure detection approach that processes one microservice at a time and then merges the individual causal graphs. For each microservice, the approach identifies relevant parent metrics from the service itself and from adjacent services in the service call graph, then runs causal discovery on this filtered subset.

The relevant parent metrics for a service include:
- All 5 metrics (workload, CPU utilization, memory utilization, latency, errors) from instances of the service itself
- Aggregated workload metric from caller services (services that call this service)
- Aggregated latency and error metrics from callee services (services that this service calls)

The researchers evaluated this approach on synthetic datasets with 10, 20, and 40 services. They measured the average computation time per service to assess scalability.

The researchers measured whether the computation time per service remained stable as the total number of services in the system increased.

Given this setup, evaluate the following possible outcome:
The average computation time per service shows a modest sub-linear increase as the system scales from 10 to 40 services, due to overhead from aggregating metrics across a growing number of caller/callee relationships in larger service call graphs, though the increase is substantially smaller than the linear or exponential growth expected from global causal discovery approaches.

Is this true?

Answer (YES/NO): NO